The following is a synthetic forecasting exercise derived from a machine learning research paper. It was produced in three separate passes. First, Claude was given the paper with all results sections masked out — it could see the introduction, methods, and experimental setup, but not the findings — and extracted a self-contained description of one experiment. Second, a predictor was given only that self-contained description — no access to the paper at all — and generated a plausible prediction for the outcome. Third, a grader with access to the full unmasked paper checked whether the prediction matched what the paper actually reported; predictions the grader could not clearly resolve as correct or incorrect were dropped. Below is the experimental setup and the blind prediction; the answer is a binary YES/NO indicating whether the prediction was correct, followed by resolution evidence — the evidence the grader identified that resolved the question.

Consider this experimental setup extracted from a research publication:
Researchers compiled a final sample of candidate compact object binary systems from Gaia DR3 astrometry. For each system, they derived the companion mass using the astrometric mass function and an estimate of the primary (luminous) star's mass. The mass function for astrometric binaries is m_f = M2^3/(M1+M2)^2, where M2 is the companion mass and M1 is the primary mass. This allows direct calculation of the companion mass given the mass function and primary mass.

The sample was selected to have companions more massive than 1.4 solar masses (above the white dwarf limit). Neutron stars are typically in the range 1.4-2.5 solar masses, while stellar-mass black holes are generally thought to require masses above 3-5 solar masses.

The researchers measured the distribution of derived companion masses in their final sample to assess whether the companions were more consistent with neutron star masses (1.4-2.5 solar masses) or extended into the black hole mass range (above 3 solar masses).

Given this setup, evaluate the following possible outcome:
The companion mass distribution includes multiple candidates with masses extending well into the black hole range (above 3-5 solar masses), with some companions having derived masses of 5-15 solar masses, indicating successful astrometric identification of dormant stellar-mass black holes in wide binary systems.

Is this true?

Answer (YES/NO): NO